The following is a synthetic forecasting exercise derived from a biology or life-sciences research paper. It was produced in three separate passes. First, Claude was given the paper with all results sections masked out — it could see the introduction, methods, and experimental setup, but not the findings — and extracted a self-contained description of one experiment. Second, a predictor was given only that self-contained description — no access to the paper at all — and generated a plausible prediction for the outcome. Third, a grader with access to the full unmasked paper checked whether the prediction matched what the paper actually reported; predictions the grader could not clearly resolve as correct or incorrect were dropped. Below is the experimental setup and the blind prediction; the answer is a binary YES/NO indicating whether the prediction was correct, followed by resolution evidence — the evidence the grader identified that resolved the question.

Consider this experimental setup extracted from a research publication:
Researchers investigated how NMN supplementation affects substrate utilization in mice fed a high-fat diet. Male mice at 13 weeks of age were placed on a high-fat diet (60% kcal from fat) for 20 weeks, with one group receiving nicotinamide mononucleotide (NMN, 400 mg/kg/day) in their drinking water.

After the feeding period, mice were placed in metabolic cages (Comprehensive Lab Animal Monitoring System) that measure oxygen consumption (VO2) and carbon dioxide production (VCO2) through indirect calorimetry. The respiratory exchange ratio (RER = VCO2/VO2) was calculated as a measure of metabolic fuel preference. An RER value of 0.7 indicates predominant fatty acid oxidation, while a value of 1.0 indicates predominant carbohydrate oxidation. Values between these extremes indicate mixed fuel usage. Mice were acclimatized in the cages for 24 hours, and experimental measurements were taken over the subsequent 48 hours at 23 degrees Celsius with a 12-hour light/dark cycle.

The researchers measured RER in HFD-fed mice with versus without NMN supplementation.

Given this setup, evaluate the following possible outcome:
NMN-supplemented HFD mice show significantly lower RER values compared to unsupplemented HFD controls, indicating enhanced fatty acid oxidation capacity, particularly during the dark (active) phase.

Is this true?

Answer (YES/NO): NO